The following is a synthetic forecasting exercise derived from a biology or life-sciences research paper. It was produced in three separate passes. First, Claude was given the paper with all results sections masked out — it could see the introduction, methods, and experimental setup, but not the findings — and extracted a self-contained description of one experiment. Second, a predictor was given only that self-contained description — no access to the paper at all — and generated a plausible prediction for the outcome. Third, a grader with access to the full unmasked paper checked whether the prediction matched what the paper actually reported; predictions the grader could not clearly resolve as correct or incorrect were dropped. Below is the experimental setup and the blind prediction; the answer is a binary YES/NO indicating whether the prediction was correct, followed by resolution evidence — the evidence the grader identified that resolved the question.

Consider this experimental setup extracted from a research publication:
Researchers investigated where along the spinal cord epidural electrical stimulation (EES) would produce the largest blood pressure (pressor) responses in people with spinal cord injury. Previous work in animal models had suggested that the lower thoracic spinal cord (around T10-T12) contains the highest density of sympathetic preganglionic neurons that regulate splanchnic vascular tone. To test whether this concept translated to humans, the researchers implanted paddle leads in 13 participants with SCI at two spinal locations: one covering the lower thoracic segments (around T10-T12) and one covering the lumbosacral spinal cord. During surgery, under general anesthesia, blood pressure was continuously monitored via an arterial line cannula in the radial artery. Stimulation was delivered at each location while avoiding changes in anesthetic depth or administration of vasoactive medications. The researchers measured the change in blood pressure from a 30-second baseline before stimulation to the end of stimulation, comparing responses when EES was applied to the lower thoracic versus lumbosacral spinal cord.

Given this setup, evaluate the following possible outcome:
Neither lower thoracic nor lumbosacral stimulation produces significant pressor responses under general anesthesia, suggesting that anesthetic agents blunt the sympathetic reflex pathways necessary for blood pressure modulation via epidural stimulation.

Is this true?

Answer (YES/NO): NO